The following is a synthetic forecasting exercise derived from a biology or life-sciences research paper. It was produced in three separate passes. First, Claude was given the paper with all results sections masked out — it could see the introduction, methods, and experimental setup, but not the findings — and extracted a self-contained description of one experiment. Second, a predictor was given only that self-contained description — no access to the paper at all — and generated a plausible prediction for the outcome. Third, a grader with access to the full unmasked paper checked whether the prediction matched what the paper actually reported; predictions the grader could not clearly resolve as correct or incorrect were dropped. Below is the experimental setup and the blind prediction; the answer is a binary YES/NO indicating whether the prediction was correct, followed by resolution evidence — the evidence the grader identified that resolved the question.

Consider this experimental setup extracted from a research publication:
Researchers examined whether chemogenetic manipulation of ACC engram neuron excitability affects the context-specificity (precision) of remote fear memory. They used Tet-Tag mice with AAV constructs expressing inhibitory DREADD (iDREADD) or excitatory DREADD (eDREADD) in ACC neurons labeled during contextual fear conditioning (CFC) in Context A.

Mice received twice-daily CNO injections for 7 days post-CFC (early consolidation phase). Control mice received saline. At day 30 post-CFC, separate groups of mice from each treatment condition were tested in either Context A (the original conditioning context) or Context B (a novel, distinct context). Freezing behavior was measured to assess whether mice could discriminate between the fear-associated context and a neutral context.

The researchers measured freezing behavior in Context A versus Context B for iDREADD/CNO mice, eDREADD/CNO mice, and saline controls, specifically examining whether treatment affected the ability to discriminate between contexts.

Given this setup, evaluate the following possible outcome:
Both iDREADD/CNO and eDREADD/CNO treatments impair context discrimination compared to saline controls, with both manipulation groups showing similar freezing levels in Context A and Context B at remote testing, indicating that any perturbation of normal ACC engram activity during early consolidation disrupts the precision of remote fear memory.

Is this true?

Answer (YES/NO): NO